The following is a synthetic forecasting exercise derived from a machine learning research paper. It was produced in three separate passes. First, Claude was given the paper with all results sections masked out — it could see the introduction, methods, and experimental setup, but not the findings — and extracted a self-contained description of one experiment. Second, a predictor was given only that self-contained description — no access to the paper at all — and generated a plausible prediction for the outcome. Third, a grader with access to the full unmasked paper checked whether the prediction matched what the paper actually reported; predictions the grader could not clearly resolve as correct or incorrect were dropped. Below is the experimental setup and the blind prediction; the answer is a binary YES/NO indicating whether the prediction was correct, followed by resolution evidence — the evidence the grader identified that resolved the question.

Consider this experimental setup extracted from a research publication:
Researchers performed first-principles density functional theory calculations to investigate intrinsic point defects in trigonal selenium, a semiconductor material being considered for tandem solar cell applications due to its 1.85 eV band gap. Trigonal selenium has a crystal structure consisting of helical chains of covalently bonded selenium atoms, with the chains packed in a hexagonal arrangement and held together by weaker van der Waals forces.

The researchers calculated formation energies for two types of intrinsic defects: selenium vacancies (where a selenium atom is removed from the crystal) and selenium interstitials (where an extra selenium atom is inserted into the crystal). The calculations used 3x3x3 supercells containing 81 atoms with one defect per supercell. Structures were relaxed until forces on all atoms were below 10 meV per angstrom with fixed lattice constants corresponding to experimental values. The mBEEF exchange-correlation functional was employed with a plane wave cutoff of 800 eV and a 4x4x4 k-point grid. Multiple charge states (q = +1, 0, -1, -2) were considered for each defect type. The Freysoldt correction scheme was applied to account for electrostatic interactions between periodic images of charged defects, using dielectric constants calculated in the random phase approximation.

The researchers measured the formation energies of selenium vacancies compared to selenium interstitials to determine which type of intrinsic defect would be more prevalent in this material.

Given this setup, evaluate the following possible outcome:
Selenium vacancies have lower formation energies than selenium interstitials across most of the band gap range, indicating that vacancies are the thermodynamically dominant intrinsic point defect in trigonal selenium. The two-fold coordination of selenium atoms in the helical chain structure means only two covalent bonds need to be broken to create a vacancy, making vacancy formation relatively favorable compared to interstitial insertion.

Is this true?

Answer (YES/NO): YES